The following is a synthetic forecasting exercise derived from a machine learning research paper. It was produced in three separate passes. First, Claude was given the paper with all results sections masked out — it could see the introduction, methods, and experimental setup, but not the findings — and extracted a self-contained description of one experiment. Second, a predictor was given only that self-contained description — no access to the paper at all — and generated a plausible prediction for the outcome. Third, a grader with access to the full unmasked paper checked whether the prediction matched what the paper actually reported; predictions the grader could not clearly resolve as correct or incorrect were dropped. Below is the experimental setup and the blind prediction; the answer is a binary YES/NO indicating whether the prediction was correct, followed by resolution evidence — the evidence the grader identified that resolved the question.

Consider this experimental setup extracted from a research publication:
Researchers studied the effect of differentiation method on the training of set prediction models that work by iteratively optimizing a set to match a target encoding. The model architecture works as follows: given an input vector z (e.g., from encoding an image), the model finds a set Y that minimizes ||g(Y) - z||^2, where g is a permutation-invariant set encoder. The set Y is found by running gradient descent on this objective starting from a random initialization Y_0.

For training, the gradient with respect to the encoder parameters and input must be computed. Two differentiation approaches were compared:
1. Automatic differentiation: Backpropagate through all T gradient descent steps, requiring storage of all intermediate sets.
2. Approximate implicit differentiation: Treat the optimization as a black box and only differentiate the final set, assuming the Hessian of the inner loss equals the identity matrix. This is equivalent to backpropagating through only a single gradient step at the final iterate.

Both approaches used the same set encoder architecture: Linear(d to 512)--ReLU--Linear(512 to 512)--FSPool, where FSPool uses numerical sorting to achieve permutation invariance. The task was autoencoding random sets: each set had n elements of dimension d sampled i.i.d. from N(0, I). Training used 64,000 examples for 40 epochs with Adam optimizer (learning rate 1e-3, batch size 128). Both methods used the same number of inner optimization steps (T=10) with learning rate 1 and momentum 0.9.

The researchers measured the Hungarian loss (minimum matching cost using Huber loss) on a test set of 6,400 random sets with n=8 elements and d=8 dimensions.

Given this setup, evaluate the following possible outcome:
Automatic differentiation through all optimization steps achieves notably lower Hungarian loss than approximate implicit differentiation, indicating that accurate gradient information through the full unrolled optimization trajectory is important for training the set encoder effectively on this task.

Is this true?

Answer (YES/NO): NO